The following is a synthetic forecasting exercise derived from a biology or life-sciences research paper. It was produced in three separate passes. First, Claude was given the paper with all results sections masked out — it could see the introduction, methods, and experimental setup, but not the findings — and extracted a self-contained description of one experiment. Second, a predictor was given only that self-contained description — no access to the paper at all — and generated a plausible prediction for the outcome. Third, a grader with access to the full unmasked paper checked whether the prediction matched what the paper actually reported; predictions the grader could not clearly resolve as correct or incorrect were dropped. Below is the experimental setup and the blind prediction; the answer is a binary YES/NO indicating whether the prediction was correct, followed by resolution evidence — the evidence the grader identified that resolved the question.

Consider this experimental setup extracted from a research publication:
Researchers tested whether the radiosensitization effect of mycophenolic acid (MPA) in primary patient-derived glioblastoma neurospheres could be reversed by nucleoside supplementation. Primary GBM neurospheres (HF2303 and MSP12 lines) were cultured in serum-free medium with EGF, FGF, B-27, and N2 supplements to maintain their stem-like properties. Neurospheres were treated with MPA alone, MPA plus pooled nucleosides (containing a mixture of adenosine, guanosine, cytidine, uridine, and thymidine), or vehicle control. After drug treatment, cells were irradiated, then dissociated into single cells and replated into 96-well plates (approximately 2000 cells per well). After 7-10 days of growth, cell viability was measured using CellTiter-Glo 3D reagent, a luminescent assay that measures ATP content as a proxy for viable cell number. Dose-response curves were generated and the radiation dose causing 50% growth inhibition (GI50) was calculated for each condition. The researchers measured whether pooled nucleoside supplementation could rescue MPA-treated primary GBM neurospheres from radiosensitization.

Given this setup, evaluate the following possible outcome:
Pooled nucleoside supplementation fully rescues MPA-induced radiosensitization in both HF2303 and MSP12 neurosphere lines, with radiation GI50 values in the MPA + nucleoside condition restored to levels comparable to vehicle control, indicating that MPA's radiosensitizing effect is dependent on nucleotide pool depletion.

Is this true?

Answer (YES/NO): YES